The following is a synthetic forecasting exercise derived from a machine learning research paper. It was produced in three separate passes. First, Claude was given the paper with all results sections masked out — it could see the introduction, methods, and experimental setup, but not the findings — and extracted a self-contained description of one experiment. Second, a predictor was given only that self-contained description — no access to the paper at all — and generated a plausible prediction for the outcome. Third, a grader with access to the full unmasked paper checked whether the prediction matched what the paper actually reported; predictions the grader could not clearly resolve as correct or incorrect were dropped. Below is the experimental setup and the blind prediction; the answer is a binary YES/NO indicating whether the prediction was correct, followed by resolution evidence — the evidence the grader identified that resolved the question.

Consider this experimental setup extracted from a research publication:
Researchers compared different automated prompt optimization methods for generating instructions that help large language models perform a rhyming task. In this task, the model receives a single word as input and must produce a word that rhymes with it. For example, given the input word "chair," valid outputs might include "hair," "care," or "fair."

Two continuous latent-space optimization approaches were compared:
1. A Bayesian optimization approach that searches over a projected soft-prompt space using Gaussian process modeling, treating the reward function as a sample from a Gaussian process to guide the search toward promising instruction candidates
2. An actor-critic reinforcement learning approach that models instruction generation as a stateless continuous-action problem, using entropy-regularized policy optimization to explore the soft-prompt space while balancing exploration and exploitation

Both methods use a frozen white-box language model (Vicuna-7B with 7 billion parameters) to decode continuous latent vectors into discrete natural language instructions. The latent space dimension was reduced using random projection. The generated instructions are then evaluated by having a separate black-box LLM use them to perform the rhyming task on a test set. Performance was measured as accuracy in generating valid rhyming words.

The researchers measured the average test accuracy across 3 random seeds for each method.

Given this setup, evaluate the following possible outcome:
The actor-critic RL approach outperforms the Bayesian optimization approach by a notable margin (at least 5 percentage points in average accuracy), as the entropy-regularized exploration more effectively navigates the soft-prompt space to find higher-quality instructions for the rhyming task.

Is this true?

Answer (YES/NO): NO